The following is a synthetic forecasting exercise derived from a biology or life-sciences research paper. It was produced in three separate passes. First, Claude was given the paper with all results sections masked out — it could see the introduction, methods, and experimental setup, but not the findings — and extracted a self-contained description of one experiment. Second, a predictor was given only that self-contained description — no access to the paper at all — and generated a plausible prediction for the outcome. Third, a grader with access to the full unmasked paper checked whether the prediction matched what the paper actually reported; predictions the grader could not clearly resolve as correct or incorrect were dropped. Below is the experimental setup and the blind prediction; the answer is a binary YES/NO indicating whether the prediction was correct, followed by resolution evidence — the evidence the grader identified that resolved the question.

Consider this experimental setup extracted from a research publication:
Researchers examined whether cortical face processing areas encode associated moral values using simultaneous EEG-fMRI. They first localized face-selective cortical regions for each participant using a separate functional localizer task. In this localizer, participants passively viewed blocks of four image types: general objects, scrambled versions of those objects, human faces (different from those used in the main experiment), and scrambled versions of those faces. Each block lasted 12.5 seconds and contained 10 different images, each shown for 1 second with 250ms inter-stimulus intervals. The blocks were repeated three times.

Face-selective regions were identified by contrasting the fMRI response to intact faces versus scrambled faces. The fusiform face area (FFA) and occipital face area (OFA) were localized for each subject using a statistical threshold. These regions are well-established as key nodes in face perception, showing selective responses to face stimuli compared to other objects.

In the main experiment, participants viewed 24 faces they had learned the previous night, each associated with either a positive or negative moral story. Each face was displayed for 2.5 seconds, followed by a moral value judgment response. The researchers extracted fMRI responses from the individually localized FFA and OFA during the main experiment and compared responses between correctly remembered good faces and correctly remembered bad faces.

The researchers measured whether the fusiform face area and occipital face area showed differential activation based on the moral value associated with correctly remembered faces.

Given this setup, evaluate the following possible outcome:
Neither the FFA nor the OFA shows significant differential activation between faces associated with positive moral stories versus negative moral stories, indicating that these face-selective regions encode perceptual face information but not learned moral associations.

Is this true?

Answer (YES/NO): YES